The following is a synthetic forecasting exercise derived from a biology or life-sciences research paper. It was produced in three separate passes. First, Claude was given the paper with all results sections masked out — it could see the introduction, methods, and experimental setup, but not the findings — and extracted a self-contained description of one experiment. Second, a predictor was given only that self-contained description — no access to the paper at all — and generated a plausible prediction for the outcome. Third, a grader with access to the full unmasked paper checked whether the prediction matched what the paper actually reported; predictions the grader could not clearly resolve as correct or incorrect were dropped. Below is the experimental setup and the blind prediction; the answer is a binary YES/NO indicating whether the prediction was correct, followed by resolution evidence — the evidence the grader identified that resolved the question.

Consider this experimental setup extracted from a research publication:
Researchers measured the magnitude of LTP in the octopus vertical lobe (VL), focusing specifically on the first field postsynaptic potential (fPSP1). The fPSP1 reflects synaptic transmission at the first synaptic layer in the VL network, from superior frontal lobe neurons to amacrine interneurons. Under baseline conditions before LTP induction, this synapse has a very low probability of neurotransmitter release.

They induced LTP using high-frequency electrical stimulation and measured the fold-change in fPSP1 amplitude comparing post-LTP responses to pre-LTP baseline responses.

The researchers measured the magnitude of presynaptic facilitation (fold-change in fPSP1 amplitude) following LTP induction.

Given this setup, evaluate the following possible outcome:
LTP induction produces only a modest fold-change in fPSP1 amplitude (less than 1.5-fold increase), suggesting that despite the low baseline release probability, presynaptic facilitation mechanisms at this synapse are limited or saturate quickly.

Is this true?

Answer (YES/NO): NO